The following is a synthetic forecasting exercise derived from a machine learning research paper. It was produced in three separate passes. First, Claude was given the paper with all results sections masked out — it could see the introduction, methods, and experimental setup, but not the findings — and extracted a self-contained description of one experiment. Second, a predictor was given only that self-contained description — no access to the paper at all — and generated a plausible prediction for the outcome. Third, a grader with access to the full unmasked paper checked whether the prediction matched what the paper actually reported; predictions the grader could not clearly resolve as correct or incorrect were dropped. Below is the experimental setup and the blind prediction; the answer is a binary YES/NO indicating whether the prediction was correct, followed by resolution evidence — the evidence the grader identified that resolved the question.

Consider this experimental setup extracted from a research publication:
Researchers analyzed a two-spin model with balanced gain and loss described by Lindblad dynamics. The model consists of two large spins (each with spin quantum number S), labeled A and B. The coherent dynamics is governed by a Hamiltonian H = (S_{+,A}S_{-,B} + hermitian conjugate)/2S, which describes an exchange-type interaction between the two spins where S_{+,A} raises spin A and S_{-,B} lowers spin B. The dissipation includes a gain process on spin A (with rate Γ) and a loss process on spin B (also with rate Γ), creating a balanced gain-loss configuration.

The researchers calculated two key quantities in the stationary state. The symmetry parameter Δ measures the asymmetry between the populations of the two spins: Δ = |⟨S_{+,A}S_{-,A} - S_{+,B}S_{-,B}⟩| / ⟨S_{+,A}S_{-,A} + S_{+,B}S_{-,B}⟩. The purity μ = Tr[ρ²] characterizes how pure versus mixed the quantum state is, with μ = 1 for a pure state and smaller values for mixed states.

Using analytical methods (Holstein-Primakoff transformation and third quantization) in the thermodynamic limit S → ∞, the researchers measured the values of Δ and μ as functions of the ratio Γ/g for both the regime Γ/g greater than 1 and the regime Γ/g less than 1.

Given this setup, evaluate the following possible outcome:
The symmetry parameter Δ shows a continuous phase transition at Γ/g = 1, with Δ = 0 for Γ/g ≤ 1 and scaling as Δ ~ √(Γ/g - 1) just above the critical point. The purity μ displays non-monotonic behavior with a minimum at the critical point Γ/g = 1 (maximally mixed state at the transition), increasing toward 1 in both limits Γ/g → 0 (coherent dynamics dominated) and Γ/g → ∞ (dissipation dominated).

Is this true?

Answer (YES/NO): NO